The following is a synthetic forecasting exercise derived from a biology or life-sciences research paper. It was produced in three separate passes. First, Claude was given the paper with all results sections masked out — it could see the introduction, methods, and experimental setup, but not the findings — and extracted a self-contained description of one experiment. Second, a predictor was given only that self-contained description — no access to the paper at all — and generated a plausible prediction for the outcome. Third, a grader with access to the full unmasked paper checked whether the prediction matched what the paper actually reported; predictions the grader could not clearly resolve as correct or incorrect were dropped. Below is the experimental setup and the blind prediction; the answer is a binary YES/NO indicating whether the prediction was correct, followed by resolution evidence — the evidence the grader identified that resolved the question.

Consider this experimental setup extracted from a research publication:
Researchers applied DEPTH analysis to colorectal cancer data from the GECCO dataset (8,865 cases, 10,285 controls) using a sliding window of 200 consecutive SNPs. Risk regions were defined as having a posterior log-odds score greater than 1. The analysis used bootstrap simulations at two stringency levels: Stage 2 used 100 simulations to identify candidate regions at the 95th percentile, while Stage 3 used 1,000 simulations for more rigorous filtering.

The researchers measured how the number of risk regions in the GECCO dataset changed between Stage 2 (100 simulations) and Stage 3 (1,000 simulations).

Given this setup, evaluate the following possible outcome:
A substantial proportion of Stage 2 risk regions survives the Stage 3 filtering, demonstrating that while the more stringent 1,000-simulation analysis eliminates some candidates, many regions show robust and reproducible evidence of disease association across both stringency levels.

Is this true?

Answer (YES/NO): YES